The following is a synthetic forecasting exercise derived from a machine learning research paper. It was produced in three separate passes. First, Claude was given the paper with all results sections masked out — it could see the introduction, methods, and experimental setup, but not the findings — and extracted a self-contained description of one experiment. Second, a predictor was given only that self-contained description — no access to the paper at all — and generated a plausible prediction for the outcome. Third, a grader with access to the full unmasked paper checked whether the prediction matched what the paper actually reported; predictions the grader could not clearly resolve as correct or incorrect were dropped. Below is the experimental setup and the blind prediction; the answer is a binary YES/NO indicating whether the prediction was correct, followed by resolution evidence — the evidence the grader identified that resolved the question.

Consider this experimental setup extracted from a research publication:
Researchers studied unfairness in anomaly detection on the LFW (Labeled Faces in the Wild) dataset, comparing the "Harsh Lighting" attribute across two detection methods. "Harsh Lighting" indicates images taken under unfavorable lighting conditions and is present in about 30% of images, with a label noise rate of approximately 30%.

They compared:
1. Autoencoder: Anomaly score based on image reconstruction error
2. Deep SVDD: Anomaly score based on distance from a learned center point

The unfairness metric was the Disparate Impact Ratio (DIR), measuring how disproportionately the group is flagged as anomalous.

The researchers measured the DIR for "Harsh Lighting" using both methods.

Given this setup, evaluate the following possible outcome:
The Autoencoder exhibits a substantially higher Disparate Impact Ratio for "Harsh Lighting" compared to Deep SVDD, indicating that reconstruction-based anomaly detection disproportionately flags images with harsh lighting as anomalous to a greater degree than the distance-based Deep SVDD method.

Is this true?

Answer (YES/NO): NO